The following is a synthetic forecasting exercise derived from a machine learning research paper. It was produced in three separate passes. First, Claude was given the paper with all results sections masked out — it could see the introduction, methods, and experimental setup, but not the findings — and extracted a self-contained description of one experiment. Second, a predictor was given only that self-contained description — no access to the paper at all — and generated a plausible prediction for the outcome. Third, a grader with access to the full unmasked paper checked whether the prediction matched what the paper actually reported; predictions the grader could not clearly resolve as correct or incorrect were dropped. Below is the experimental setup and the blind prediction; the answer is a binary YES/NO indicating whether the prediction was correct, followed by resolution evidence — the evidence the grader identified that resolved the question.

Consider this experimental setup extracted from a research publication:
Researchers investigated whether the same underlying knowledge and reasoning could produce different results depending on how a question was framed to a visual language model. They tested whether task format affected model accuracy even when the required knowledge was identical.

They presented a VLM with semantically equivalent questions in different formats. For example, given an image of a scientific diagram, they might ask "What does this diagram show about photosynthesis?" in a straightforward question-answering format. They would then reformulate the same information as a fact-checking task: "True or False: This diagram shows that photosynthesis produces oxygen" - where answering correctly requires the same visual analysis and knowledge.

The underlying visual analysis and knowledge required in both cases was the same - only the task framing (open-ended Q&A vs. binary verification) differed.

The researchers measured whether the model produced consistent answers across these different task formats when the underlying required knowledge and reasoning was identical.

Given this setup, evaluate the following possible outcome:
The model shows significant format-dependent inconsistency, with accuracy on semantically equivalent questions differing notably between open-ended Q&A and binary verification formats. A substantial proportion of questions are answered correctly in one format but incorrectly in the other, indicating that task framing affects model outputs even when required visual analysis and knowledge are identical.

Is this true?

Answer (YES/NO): YES